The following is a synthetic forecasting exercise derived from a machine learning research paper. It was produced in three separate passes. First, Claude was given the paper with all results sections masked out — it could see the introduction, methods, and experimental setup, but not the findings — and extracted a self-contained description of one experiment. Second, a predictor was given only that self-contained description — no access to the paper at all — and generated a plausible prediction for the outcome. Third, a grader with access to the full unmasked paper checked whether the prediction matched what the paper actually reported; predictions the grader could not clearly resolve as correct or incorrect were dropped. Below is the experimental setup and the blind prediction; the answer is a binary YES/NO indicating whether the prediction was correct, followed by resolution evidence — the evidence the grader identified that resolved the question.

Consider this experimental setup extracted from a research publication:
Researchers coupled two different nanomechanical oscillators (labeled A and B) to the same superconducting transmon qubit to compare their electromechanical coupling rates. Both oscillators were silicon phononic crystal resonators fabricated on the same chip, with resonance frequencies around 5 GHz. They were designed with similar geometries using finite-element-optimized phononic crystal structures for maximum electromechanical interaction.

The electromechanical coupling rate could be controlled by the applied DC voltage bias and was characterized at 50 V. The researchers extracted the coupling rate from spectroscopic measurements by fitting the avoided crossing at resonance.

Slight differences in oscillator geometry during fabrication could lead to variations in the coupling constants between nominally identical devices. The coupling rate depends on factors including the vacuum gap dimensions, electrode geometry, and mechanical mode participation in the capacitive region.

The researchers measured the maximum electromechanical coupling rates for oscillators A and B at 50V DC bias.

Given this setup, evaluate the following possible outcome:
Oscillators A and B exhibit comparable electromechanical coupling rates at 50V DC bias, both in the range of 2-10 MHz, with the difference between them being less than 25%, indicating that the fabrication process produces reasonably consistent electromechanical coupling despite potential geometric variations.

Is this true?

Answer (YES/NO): NO